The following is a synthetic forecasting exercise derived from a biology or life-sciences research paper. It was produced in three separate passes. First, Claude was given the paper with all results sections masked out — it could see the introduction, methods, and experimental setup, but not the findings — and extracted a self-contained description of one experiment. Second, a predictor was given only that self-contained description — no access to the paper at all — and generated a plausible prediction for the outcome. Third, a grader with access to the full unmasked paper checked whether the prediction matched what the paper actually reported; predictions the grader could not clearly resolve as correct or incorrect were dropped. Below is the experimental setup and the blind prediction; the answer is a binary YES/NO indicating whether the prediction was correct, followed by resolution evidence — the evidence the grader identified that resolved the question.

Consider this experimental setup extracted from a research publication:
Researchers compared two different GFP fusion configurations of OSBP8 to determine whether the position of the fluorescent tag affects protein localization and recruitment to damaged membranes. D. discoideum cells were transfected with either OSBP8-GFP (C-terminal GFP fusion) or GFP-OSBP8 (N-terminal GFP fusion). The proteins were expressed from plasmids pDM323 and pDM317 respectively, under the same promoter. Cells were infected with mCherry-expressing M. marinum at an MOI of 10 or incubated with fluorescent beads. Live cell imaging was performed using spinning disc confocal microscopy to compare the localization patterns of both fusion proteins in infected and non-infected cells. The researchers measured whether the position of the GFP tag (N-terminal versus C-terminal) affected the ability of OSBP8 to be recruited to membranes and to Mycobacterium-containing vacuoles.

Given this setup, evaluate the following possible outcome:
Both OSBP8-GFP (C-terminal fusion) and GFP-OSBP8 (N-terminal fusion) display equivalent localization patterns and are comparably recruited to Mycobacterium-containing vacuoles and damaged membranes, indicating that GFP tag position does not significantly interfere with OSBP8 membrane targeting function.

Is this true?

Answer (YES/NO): NO